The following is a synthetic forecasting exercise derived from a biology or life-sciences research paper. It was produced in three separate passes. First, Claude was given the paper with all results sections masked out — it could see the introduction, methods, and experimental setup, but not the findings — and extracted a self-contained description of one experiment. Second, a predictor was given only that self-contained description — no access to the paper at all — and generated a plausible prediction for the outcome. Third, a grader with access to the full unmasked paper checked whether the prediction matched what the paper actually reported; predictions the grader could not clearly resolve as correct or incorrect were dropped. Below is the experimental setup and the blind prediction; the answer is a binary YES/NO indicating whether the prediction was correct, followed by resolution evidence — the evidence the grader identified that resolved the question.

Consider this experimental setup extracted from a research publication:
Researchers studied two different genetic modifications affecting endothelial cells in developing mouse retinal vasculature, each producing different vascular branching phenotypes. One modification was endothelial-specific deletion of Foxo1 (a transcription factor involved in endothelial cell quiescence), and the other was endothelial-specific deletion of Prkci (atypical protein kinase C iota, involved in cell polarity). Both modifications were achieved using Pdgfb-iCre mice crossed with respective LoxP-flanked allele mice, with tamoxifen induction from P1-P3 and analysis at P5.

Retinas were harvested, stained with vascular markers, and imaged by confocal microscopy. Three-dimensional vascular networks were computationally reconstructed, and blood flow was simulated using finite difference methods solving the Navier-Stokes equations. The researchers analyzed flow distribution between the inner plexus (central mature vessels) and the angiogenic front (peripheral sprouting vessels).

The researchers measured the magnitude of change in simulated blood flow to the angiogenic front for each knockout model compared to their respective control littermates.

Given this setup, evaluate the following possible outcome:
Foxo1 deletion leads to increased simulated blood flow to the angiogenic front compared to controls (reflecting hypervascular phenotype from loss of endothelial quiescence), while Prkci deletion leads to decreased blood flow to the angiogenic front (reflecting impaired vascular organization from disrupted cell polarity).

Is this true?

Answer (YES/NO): NO